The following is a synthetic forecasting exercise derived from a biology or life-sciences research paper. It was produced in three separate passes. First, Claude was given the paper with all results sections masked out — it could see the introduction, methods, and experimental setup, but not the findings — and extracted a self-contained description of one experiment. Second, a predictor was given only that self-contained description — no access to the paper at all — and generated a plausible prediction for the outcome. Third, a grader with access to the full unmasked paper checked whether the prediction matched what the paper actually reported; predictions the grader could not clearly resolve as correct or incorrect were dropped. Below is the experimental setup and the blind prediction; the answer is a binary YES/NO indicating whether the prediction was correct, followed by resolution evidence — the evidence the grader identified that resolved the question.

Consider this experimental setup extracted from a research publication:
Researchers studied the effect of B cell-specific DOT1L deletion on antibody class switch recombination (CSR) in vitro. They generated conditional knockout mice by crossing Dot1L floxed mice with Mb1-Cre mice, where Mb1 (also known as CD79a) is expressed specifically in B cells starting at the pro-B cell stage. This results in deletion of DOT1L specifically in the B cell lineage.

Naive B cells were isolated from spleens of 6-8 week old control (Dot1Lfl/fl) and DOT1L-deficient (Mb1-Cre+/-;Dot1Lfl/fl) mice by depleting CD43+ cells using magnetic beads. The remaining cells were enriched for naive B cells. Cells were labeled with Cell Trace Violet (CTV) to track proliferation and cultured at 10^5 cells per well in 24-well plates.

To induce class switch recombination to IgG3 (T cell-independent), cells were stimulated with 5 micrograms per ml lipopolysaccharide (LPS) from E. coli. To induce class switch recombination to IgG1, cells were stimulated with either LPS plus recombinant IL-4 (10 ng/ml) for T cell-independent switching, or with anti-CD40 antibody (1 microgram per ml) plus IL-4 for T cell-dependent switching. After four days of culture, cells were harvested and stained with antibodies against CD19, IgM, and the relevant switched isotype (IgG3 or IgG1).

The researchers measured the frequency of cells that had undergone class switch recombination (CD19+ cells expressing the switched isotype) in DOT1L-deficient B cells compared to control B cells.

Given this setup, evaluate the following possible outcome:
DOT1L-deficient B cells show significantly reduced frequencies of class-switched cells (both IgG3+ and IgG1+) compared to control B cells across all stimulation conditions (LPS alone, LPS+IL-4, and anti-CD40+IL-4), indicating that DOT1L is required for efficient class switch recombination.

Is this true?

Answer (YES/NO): YES